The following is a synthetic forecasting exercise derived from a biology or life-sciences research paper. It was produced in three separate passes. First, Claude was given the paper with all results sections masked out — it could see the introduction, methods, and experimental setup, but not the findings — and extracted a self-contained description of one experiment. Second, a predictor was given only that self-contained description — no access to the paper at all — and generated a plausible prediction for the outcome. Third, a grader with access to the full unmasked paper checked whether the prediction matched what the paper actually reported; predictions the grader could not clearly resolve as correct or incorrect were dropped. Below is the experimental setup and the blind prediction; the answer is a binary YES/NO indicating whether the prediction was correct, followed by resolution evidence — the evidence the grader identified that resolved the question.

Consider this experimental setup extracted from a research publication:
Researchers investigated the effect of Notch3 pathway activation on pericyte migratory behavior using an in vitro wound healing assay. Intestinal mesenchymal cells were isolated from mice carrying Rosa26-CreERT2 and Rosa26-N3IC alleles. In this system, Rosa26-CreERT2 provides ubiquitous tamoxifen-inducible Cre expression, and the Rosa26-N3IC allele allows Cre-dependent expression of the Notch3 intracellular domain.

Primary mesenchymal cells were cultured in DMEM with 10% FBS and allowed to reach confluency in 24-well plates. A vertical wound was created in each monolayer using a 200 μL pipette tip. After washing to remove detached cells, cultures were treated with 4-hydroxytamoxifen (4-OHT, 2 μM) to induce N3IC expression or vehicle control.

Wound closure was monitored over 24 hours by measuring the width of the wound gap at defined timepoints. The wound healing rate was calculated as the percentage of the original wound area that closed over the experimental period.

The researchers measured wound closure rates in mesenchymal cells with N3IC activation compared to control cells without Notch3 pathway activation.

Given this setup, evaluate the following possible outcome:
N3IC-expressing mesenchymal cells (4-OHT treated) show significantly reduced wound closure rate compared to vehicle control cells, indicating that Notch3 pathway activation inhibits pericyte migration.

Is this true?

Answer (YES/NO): YES